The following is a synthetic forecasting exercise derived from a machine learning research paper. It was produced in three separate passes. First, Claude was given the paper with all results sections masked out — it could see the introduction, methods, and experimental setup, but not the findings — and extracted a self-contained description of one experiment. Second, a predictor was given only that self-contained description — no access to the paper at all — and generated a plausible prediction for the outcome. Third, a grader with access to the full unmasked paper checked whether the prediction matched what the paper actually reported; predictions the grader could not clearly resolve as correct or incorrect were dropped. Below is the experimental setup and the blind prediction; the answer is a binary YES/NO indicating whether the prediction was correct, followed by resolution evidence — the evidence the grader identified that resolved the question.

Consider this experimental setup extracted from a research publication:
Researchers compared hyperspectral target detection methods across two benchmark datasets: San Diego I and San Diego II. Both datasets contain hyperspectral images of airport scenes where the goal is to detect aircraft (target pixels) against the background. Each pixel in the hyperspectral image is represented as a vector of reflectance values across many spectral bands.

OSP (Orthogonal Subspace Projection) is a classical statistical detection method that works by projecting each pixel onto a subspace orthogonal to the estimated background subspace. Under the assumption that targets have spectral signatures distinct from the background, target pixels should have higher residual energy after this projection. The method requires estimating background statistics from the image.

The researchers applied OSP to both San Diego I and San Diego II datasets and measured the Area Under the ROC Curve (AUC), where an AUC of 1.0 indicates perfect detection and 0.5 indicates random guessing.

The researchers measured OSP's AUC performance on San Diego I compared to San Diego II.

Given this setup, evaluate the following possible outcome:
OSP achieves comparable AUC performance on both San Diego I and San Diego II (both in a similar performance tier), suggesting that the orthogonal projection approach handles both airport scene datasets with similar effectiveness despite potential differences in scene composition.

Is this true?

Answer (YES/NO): NO